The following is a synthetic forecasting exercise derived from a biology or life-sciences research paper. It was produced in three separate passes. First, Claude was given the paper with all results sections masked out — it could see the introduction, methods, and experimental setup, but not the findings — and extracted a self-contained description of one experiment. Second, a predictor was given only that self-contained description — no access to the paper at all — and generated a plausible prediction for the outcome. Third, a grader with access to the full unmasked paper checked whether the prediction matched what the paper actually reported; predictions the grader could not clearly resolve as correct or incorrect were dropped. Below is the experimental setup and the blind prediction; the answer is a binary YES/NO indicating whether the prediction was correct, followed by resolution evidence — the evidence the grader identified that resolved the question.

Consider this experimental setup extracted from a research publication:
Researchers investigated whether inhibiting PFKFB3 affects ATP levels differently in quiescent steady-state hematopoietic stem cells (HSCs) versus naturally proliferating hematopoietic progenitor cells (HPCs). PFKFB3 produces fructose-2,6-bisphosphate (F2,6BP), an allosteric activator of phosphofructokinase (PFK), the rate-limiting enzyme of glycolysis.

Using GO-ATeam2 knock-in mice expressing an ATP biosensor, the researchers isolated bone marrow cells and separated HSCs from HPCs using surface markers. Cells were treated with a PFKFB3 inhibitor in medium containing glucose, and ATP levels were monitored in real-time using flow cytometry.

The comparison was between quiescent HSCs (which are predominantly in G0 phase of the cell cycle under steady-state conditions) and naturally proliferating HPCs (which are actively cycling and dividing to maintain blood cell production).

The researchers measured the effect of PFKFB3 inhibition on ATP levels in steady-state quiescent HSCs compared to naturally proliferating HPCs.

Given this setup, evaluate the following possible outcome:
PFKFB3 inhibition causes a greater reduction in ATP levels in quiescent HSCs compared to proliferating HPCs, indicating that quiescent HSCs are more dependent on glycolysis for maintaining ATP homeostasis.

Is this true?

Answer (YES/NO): NO